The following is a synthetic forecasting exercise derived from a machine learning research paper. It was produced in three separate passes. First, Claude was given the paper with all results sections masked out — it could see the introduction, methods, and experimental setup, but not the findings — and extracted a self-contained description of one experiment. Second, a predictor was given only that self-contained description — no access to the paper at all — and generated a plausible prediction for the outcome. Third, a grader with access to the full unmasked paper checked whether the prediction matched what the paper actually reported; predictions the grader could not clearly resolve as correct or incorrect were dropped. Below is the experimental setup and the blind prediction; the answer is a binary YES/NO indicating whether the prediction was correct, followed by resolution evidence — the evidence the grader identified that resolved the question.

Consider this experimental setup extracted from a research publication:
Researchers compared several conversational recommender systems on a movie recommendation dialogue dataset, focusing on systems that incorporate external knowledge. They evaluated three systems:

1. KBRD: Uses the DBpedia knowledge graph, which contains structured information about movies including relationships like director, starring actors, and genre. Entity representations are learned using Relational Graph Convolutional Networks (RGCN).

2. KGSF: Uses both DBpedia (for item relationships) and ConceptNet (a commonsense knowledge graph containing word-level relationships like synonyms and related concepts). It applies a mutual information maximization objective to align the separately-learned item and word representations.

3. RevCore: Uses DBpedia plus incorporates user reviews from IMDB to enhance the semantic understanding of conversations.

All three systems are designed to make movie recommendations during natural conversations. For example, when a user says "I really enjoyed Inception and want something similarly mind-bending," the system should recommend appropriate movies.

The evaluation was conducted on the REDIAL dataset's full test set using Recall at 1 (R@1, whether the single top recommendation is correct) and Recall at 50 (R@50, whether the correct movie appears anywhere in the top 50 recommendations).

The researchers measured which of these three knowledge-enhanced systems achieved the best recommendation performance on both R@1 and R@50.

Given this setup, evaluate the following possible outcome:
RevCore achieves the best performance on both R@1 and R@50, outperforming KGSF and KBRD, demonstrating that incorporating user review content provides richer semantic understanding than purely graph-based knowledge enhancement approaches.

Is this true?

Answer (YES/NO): YES